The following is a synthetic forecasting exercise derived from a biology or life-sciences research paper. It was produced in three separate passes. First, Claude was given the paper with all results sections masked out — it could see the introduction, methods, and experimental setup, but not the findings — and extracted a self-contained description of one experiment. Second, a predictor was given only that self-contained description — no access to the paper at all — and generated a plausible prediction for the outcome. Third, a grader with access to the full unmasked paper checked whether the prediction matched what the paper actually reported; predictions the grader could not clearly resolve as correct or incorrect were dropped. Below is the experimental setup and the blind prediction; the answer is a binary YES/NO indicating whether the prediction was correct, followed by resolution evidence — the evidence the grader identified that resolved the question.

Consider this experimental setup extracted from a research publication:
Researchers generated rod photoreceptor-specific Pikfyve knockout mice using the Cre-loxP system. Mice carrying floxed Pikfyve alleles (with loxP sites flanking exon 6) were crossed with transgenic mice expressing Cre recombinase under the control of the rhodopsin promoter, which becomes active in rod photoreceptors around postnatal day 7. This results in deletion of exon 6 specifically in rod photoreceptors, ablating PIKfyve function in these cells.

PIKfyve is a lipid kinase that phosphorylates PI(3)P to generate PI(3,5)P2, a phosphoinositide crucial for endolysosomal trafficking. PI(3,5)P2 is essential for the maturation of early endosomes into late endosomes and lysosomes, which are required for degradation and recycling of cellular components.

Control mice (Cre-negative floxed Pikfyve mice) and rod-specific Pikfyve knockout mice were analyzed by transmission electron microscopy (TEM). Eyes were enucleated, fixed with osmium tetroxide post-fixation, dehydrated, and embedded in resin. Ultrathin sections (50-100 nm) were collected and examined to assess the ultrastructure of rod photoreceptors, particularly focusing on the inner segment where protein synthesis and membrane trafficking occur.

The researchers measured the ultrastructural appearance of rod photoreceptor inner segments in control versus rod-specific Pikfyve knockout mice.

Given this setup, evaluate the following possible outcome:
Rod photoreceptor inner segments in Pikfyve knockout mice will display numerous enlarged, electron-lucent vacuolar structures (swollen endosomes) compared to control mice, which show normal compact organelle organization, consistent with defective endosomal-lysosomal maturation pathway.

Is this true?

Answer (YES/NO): NO